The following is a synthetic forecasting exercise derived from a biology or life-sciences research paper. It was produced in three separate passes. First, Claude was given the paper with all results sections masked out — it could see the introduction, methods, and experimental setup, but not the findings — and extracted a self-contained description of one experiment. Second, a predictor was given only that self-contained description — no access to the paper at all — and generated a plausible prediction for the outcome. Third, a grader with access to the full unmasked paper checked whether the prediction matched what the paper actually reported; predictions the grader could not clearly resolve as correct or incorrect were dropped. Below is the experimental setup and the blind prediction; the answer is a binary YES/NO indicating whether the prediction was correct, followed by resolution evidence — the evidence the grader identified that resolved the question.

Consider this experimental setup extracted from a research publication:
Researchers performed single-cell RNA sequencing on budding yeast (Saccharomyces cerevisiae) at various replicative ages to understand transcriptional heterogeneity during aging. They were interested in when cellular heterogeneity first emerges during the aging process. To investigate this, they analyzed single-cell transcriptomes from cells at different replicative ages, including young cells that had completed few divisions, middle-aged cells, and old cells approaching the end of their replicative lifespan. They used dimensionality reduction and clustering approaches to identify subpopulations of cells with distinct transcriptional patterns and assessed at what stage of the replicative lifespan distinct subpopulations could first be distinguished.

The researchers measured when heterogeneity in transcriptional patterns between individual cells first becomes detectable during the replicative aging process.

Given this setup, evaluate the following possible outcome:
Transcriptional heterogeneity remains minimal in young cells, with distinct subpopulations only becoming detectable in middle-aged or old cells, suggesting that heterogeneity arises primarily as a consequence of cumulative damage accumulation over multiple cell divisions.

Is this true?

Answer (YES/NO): NO